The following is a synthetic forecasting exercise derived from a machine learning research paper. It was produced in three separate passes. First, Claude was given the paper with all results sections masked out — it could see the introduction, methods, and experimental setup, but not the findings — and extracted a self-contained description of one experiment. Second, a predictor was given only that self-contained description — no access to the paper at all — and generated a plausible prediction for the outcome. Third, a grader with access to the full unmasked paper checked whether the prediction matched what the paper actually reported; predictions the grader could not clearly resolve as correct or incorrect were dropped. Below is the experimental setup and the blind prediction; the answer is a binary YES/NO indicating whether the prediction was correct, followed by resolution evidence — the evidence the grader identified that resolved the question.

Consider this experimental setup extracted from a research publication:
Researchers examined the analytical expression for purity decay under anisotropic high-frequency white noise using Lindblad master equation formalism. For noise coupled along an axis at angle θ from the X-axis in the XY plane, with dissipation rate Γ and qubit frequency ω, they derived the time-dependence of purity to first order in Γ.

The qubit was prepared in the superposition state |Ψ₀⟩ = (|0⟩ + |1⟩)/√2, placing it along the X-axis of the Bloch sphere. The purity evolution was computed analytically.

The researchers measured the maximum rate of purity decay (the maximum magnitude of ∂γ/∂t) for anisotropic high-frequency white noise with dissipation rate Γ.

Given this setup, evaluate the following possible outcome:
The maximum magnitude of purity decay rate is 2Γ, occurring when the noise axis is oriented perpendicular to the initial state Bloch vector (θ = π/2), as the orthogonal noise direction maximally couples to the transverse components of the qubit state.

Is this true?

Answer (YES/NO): YES